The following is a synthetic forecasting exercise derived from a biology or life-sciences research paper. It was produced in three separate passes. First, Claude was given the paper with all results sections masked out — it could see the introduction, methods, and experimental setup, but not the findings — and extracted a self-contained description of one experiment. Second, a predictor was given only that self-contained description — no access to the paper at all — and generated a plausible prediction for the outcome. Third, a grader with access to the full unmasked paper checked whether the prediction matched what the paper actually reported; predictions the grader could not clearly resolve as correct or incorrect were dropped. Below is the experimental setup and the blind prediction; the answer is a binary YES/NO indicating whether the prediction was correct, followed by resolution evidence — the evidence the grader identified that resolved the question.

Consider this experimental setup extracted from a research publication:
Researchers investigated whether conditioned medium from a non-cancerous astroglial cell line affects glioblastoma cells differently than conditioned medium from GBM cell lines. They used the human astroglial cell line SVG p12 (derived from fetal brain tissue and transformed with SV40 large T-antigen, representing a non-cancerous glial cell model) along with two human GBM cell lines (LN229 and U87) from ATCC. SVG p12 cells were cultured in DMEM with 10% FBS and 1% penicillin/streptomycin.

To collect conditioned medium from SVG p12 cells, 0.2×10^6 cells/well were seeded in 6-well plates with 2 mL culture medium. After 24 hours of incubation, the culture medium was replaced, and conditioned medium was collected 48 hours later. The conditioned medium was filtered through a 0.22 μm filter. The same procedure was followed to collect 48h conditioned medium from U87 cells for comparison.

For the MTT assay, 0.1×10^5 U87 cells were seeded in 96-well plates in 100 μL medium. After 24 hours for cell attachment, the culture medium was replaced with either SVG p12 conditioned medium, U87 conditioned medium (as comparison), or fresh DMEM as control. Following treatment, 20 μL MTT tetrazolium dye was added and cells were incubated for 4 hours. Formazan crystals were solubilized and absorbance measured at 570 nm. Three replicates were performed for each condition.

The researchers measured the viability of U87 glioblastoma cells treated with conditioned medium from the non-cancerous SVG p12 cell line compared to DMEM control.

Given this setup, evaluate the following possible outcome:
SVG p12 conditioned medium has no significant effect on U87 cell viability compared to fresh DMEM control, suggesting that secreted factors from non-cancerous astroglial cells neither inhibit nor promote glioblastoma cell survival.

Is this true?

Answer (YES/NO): YES